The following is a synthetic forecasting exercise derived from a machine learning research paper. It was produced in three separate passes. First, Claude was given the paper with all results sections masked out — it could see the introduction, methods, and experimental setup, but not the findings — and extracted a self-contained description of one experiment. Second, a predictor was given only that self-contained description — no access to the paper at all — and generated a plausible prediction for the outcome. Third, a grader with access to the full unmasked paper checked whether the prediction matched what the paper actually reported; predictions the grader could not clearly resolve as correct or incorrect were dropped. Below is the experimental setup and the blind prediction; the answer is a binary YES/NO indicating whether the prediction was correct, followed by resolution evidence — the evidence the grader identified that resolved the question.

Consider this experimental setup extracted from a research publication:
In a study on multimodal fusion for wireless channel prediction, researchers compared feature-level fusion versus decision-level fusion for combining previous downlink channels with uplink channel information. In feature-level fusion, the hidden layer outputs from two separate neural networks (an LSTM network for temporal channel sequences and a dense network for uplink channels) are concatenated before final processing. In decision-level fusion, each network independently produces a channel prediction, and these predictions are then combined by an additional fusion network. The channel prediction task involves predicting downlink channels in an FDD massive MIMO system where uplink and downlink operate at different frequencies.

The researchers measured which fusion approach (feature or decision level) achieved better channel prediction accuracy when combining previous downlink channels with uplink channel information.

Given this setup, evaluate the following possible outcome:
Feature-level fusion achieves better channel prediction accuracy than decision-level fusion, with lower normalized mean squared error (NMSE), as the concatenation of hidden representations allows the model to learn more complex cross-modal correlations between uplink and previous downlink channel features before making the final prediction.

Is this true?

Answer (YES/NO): YES